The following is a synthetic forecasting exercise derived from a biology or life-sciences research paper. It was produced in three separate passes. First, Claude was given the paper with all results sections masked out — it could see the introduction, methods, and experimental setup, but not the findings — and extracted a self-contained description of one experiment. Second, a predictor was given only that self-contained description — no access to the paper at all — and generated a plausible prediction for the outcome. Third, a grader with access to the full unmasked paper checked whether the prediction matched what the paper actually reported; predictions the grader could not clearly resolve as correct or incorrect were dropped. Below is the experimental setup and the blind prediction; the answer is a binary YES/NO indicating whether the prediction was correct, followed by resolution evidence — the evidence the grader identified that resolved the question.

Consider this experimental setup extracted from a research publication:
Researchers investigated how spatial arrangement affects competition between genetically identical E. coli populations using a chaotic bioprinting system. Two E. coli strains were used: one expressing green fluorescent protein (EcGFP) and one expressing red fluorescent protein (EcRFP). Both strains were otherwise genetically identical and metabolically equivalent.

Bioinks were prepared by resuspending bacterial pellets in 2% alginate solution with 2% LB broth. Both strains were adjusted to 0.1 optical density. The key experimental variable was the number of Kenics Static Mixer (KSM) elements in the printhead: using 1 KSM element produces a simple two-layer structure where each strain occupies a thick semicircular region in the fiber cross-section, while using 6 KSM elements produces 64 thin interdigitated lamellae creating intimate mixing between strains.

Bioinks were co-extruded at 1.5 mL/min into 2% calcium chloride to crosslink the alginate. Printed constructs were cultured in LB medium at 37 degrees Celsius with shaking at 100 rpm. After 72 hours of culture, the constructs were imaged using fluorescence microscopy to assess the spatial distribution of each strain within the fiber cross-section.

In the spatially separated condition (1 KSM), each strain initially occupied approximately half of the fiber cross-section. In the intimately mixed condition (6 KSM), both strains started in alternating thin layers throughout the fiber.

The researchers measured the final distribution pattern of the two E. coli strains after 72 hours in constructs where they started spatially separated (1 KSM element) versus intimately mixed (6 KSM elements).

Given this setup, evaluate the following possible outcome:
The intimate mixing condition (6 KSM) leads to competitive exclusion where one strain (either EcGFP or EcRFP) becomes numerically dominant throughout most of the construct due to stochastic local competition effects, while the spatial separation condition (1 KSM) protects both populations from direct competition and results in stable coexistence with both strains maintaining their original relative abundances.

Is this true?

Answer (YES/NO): NO